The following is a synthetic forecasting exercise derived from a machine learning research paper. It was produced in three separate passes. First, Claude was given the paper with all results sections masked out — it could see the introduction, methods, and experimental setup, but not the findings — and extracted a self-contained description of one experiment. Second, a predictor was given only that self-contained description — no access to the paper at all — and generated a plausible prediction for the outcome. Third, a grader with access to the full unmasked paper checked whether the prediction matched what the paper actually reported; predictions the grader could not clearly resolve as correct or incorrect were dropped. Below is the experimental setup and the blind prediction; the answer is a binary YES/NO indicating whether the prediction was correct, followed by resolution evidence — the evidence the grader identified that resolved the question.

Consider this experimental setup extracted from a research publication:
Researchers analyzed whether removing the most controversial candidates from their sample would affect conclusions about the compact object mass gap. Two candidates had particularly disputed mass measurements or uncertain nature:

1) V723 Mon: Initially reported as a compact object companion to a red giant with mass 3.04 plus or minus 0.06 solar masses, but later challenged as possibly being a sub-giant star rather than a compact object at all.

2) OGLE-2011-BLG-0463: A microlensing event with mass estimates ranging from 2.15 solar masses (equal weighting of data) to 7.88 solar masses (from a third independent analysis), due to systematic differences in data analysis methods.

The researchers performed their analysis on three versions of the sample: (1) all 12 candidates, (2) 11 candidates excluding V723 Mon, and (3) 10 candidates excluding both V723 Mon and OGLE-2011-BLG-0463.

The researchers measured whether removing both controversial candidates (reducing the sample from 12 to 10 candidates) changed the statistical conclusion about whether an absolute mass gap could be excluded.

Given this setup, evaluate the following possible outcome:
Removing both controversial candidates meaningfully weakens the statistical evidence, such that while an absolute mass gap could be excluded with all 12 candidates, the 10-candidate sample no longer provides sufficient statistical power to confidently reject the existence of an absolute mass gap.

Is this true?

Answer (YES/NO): NO